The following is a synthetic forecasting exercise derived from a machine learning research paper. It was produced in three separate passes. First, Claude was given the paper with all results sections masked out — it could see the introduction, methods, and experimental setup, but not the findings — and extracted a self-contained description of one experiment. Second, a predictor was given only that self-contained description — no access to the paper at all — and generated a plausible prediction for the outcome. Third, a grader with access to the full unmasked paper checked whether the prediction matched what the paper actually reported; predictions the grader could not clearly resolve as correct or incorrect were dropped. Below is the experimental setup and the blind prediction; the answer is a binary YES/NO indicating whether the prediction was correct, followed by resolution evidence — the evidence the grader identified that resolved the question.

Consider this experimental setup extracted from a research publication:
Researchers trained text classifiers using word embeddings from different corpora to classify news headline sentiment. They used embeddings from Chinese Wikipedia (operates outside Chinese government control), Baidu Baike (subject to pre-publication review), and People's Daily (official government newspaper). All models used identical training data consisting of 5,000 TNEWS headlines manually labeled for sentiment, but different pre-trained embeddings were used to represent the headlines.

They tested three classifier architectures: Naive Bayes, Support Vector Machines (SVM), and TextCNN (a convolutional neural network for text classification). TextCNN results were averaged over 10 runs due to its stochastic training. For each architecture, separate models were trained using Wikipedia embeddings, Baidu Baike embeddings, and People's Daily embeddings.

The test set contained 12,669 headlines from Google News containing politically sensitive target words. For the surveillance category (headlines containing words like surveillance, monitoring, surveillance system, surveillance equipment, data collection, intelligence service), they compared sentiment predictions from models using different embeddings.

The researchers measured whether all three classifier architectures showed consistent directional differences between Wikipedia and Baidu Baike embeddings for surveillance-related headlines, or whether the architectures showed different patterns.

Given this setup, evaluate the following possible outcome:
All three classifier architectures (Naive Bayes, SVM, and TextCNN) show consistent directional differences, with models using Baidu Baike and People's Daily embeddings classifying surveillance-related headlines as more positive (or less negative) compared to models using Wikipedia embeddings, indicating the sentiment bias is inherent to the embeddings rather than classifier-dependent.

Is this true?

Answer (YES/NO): NO